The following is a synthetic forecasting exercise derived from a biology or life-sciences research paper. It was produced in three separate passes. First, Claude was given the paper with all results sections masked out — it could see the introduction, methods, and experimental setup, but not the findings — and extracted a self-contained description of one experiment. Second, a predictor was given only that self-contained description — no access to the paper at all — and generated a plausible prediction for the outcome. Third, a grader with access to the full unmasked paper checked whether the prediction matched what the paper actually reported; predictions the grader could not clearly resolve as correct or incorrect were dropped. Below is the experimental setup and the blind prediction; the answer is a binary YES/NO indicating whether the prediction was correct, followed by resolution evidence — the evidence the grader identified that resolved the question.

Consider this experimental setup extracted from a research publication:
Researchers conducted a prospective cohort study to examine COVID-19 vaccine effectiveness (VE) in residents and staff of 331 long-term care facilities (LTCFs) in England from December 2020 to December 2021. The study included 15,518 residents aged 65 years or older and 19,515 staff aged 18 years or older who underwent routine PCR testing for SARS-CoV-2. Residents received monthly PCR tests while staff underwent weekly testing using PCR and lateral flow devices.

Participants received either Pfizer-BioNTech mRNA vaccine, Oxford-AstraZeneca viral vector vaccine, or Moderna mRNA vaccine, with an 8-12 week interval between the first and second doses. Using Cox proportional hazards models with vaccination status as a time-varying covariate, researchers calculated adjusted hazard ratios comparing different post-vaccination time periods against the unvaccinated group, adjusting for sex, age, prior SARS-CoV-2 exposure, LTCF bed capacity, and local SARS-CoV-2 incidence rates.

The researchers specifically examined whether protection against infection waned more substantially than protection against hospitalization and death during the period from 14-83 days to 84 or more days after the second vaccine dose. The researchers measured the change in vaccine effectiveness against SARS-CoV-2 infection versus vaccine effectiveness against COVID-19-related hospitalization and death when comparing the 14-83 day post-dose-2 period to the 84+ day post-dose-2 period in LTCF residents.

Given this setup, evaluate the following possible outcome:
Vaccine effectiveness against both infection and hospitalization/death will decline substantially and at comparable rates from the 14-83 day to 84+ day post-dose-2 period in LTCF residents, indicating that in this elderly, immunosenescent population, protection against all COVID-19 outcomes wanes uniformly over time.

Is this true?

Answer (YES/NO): YES